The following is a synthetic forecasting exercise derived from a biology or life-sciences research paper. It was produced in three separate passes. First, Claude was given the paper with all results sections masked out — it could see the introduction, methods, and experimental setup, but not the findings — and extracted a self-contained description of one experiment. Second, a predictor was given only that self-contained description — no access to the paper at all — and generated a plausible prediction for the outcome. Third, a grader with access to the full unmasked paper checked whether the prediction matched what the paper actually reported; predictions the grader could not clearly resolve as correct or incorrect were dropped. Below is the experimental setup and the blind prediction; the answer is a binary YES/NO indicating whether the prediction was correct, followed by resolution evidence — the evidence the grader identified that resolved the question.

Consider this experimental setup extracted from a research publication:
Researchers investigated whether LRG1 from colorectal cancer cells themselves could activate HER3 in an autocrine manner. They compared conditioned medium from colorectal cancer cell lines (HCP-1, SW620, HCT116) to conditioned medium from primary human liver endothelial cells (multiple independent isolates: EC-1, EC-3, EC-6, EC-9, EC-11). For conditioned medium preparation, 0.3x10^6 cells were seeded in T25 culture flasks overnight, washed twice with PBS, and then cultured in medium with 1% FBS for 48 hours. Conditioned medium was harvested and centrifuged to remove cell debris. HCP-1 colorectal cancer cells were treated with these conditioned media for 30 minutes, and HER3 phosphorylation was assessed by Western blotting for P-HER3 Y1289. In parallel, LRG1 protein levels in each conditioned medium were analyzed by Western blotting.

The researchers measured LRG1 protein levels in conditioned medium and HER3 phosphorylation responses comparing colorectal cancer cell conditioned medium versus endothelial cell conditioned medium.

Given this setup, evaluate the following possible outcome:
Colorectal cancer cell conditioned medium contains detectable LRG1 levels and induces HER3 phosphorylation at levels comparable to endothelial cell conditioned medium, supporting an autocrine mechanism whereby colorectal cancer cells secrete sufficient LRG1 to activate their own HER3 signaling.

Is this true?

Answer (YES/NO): NO